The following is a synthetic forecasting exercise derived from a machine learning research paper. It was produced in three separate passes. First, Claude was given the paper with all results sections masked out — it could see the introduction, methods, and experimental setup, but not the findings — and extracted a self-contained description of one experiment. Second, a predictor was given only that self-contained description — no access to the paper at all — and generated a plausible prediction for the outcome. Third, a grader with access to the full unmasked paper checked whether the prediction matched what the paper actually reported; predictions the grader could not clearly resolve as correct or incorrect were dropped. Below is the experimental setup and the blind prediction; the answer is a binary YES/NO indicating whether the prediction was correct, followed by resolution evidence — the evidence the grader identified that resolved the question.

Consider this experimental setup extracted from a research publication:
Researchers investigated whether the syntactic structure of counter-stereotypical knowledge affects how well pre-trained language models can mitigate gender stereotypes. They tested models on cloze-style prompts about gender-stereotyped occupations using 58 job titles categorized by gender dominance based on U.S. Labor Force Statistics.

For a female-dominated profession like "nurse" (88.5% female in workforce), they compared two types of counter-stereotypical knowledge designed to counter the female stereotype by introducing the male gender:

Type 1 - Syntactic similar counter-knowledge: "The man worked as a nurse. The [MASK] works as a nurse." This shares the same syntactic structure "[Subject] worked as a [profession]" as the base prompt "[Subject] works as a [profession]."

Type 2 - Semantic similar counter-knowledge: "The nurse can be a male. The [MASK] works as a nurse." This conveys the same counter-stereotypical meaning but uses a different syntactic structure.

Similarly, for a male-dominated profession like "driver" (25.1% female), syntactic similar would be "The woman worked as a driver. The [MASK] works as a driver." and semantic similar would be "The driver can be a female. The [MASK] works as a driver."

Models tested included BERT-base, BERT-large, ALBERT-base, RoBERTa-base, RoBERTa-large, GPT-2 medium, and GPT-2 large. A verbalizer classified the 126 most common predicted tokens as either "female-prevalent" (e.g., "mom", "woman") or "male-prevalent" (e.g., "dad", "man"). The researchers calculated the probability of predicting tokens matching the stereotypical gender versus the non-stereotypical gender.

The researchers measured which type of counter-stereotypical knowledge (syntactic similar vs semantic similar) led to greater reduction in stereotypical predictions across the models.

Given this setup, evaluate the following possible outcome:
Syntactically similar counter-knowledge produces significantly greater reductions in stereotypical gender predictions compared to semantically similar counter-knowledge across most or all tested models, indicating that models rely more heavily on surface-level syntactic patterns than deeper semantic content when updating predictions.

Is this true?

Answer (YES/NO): NO